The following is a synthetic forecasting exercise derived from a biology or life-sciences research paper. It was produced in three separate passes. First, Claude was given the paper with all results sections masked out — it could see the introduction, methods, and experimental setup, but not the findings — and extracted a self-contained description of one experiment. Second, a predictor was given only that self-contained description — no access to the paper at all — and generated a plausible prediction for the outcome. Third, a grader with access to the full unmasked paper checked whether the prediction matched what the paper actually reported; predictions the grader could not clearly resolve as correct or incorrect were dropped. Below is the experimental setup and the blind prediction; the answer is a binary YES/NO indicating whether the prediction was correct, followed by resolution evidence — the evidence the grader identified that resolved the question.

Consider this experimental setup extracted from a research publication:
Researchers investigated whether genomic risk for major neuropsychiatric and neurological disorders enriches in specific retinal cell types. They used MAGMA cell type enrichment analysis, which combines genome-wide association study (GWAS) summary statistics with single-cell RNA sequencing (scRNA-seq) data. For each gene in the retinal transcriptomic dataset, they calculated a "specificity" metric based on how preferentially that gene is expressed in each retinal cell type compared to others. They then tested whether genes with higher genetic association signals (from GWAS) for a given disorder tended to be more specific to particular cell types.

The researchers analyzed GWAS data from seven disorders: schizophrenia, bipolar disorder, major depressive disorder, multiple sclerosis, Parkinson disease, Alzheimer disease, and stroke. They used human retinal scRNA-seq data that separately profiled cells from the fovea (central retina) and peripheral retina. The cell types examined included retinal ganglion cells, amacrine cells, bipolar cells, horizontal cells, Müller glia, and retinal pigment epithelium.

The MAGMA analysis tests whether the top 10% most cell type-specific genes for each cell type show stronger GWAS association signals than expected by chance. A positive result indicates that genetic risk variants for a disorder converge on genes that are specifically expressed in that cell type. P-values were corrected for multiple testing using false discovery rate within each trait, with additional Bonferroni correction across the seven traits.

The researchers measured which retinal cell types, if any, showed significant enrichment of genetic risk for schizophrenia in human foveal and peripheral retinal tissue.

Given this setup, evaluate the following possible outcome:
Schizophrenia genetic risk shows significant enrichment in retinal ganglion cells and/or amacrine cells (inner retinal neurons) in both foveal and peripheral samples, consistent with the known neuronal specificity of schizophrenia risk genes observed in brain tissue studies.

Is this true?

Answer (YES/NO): YES